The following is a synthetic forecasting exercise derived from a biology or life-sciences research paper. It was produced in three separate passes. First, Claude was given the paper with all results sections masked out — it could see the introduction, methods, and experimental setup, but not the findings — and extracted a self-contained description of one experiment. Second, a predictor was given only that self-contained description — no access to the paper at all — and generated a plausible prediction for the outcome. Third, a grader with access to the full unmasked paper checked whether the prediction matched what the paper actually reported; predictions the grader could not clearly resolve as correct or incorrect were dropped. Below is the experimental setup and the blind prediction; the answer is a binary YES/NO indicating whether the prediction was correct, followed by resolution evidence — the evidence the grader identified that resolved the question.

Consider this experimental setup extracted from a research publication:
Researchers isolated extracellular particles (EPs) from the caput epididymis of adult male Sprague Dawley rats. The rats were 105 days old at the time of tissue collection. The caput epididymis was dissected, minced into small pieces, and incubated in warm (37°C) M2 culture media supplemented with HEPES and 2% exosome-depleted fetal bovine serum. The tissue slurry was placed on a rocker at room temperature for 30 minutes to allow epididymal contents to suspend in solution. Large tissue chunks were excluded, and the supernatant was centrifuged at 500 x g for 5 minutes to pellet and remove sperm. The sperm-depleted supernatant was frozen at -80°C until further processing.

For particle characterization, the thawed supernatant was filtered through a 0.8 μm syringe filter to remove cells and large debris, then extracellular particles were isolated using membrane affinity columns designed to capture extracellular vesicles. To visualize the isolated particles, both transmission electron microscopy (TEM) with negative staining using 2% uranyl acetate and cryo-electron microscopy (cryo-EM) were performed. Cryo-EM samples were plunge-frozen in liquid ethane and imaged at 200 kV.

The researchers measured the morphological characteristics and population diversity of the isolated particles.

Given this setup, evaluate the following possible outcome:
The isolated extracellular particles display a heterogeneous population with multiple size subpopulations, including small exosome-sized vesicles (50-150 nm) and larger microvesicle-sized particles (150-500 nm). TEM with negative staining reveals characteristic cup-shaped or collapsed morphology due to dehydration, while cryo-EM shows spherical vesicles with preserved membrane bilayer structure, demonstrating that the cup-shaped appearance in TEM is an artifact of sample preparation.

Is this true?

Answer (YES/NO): NO